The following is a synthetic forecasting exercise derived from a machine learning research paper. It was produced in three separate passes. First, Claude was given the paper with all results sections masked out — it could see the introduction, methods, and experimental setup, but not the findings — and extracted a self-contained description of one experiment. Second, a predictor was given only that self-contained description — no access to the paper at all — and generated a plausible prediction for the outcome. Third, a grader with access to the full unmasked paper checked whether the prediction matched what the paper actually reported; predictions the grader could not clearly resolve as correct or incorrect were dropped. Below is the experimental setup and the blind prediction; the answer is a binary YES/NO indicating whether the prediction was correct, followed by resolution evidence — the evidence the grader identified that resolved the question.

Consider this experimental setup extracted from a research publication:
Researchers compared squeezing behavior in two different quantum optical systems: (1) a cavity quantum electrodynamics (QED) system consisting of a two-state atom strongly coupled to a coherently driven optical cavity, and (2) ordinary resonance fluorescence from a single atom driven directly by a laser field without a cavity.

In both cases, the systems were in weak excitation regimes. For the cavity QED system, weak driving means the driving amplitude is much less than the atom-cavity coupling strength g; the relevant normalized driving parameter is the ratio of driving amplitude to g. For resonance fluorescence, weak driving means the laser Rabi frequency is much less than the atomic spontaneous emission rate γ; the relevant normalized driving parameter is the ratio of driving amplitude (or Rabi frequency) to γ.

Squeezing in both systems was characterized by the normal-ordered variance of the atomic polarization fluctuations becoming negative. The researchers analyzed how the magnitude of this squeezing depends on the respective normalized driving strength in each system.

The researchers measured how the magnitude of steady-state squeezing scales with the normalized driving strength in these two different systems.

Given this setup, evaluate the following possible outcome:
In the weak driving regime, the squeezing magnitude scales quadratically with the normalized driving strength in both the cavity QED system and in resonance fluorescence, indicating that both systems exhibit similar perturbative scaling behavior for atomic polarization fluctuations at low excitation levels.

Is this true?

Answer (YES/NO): YES